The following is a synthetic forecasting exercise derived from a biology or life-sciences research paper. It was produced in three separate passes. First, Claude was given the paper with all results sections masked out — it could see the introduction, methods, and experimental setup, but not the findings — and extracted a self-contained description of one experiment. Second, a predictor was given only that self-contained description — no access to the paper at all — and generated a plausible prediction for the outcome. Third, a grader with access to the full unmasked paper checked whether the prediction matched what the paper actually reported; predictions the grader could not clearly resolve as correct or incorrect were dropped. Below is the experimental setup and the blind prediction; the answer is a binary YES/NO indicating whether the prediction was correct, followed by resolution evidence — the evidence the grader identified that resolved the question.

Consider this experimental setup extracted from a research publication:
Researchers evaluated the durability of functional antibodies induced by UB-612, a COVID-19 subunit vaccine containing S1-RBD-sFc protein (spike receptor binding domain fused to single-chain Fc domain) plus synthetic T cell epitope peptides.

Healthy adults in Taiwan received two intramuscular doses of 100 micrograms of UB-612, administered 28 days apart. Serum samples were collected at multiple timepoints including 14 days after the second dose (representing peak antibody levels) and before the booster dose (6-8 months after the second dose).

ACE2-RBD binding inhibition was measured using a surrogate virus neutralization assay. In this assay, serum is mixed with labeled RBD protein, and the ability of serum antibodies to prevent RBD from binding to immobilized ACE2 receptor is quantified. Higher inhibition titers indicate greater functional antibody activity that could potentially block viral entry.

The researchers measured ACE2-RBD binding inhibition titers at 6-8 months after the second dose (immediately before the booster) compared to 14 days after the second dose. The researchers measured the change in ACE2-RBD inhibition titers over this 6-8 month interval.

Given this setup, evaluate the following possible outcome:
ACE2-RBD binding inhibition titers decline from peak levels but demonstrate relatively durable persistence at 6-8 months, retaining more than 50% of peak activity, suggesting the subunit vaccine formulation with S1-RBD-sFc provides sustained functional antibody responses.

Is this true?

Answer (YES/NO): YES